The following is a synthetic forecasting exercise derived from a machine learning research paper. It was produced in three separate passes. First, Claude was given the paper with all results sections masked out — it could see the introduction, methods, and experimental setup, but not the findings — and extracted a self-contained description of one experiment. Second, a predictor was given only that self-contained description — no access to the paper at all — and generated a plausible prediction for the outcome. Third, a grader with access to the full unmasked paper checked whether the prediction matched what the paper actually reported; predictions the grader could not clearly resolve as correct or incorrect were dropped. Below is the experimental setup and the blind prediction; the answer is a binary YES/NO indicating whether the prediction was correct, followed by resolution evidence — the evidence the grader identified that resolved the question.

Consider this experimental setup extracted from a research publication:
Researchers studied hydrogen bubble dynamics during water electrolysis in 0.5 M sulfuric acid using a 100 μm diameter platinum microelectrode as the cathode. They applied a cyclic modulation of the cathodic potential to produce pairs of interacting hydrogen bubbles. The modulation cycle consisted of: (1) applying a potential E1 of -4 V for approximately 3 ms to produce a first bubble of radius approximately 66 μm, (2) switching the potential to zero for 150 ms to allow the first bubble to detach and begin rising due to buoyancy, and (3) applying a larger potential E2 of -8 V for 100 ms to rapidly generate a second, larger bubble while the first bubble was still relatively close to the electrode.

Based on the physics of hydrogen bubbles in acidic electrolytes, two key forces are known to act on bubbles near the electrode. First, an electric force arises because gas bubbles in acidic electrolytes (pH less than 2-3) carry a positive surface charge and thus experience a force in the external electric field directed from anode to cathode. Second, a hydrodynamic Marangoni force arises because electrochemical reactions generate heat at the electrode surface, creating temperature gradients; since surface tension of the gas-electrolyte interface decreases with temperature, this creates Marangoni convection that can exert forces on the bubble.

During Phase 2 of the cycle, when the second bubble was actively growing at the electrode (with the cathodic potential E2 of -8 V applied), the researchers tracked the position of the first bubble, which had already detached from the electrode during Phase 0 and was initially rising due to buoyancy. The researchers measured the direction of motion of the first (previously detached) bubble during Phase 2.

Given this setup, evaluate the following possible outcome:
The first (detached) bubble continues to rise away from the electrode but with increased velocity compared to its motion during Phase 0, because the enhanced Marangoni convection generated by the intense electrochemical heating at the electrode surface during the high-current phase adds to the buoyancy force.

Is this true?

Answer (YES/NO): NO